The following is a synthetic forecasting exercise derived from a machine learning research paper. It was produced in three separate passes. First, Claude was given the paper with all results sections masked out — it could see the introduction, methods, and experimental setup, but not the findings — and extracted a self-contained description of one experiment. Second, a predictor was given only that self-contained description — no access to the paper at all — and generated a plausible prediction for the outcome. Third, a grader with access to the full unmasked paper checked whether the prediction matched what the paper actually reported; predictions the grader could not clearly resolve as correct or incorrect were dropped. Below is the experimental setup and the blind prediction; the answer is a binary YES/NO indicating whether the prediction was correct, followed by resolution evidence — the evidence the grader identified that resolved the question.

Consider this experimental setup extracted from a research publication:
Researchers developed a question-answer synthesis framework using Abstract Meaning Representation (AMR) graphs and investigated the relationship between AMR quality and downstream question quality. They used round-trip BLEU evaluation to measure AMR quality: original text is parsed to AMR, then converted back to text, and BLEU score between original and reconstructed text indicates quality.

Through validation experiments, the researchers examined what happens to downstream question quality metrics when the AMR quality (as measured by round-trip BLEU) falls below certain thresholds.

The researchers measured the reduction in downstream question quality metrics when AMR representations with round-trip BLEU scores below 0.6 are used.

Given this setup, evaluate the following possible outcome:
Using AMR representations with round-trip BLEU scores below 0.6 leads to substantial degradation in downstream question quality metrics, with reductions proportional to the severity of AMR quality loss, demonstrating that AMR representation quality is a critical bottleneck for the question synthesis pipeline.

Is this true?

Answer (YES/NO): NO